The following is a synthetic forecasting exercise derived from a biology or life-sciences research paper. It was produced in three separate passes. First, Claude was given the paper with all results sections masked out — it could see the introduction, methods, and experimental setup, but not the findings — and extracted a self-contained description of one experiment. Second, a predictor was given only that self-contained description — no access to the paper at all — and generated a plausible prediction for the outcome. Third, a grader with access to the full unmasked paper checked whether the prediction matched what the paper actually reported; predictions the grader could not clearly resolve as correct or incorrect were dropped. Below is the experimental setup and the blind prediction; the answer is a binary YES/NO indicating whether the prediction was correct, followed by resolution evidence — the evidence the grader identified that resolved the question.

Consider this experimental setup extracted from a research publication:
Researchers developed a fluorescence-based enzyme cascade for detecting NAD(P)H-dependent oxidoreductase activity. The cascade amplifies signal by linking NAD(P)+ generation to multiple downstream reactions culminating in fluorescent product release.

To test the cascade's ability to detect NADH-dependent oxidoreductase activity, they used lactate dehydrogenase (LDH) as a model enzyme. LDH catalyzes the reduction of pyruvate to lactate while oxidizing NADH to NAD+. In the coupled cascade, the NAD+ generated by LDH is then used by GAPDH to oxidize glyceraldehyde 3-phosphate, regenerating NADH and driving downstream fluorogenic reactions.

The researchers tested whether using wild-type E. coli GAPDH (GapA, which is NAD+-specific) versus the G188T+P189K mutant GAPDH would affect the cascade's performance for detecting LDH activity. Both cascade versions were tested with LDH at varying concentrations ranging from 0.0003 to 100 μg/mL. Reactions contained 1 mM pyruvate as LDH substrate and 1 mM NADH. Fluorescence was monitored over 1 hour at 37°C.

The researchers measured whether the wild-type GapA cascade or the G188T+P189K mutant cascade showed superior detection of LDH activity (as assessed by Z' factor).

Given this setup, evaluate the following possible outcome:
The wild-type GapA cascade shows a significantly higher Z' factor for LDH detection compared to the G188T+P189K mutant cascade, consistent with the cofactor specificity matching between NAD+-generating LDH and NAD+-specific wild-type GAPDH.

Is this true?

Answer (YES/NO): NO